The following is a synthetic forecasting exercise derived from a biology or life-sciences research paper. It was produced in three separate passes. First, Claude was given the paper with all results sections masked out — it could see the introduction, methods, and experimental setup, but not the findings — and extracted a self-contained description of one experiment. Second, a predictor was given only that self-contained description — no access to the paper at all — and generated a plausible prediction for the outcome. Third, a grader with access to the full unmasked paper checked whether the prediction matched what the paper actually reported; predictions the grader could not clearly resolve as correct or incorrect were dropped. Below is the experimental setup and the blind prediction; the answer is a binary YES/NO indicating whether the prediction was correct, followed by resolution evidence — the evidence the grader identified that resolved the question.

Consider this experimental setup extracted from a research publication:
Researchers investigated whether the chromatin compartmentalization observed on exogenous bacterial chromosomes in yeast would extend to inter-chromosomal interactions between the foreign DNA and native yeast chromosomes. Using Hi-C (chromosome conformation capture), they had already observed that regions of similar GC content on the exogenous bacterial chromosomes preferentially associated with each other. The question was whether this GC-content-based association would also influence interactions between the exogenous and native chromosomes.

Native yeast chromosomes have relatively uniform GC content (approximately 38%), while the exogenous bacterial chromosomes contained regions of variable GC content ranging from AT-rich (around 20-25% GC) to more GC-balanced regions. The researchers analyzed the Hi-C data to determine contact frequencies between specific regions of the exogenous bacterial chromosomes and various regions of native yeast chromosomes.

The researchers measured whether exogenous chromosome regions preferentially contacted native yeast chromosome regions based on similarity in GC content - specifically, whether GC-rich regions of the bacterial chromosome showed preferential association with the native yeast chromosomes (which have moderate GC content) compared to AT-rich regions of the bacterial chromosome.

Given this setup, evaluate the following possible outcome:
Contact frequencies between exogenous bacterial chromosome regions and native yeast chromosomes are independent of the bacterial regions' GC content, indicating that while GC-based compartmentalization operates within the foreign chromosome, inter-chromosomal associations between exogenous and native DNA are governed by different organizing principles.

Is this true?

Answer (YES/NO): NO